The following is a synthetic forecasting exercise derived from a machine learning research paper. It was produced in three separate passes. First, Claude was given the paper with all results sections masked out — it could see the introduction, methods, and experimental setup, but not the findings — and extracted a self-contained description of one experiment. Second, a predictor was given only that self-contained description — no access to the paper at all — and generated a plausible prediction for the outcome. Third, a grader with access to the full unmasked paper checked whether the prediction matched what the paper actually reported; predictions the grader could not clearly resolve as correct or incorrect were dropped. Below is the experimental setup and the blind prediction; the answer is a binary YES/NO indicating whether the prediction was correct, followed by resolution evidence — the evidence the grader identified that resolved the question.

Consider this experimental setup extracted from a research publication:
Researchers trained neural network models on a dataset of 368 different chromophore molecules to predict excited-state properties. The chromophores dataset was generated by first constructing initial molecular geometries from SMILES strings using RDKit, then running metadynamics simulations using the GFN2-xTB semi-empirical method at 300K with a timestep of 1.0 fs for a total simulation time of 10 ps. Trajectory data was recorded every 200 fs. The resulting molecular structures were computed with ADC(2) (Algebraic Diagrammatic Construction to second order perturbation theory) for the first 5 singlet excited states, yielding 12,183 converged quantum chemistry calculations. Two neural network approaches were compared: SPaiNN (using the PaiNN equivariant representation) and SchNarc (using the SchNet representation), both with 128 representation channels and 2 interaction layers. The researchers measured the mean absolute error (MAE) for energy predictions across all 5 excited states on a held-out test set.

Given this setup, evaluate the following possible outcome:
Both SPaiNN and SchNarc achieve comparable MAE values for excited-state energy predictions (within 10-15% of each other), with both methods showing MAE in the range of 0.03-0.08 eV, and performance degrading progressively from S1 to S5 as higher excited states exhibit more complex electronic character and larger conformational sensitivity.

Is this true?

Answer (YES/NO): NO